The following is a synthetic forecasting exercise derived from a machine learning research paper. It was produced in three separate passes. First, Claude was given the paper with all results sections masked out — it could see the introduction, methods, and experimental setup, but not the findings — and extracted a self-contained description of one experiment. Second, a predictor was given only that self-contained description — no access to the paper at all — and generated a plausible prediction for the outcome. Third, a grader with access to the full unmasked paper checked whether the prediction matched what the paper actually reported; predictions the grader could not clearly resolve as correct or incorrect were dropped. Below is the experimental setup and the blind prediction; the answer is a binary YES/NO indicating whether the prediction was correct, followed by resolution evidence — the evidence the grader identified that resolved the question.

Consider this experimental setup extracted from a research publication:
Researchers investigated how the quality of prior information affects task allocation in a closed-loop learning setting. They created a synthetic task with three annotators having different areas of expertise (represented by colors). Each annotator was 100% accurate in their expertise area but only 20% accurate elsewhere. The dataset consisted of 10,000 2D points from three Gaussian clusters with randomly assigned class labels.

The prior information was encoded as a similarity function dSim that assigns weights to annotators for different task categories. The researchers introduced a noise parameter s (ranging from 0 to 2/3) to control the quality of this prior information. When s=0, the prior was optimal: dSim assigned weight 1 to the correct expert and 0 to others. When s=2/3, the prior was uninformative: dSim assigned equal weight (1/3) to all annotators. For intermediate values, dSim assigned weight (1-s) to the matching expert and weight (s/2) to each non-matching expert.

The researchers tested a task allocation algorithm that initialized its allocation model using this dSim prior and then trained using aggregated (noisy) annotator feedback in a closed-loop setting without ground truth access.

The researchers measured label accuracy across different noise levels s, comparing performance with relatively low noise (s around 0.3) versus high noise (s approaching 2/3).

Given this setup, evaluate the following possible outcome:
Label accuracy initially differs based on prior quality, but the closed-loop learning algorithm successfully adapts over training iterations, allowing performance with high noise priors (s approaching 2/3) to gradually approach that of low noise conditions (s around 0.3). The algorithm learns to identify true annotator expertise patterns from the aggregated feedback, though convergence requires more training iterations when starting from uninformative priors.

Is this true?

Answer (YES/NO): NO